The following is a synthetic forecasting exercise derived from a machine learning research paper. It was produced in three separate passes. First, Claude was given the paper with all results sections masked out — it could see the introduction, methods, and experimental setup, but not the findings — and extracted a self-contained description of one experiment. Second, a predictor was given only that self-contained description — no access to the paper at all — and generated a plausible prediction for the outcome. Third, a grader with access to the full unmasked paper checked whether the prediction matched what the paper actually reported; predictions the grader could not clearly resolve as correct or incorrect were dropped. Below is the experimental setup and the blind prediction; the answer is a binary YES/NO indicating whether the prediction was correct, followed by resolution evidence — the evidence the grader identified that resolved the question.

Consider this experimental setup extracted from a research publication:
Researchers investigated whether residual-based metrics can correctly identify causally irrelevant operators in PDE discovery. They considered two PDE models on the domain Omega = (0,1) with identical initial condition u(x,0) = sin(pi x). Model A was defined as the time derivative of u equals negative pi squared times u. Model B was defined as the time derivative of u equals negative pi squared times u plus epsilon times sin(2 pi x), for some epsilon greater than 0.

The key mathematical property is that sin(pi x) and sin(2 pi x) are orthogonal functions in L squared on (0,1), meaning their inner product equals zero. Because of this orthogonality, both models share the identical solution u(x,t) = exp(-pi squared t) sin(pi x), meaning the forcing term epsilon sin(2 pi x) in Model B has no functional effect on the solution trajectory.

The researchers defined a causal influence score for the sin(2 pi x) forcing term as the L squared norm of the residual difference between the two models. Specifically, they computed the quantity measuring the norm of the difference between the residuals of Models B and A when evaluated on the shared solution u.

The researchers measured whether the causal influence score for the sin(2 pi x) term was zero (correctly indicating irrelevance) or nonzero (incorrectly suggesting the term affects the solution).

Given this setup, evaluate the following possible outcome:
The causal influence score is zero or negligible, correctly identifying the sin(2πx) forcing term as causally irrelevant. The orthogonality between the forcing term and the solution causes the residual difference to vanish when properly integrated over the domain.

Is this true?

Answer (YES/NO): NO